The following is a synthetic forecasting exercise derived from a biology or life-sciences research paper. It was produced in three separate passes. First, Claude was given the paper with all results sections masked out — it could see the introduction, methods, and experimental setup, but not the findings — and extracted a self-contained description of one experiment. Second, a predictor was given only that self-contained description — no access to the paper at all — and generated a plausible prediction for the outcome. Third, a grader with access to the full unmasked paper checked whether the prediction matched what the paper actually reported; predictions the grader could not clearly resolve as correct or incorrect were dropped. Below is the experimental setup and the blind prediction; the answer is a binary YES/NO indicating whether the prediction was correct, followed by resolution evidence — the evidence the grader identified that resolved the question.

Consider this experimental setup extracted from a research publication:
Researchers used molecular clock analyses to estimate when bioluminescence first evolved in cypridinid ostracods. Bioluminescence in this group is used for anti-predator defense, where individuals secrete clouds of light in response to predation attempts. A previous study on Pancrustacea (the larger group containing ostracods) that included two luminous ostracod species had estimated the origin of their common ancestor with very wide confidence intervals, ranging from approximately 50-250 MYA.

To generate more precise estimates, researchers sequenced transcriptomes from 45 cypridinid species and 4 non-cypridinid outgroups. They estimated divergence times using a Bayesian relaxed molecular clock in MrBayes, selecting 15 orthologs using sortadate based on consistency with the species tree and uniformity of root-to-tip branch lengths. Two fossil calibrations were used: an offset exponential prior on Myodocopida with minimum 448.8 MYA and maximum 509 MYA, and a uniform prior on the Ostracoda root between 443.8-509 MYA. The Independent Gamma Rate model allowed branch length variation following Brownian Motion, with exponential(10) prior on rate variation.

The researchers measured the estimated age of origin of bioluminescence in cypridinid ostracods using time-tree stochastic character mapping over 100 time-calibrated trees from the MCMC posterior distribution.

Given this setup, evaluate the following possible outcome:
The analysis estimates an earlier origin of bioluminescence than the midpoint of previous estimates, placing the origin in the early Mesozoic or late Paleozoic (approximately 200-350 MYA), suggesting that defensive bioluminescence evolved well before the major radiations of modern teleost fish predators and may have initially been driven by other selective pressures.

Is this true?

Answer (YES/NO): YES